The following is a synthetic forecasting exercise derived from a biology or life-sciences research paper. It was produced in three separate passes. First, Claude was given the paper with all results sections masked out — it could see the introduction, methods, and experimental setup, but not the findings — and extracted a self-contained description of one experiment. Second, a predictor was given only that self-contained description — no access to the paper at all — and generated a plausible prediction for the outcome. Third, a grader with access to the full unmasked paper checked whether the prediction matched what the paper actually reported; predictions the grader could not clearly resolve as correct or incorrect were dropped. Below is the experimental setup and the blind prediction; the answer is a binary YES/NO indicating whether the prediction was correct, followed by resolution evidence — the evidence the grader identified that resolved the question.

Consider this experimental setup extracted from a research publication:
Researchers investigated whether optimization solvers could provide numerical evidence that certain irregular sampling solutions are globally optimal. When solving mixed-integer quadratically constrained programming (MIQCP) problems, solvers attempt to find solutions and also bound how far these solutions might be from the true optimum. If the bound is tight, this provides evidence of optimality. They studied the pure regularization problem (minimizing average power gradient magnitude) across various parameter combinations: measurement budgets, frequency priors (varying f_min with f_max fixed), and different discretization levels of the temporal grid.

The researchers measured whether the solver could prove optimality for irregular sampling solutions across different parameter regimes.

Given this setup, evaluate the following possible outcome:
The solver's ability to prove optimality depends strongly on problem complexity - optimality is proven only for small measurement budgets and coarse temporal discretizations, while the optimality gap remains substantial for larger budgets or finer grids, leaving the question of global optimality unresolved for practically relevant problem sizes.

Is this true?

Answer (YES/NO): NO